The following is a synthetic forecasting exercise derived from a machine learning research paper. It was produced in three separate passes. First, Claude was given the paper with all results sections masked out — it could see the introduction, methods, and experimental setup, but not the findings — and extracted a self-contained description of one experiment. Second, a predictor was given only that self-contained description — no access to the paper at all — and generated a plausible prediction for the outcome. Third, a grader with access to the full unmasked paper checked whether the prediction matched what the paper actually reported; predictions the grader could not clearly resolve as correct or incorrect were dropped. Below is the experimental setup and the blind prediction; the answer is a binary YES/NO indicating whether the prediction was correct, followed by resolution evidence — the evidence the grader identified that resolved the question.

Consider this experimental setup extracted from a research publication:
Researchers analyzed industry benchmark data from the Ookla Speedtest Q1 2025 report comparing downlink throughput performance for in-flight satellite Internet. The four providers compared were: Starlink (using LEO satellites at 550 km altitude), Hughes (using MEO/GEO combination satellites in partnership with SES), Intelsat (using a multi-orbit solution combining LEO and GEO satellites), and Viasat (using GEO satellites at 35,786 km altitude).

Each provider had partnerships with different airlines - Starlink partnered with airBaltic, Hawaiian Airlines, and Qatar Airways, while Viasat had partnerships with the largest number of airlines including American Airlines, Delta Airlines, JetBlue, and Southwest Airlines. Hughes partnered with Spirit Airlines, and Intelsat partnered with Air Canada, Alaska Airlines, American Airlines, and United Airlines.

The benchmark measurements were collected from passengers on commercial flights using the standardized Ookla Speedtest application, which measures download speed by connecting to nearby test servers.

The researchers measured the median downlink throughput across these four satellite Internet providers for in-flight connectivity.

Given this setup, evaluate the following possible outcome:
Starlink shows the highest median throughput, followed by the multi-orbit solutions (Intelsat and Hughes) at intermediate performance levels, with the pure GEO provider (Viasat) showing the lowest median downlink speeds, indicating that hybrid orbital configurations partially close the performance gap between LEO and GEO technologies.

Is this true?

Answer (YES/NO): YES